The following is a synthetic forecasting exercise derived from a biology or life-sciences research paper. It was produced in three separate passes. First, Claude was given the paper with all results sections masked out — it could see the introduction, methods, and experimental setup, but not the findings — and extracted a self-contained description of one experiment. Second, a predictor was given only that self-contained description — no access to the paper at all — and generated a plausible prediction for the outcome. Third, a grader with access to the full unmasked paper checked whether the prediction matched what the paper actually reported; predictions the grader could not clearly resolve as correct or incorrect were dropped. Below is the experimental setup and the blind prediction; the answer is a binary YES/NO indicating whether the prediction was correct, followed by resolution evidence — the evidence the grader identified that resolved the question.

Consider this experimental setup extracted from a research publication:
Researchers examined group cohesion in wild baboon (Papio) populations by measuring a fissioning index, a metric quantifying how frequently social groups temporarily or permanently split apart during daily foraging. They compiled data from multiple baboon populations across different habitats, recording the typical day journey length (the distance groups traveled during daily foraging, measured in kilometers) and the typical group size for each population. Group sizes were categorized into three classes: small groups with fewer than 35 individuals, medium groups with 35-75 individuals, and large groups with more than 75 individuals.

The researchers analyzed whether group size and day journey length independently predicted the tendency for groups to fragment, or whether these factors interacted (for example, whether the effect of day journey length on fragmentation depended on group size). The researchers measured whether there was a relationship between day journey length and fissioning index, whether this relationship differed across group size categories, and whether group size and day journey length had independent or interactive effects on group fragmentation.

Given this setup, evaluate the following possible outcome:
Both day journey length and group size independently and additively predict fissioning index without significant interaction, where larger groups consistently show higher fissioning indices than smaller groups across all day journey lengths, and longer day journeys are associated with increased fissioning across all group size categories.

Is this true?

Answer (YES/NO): YES